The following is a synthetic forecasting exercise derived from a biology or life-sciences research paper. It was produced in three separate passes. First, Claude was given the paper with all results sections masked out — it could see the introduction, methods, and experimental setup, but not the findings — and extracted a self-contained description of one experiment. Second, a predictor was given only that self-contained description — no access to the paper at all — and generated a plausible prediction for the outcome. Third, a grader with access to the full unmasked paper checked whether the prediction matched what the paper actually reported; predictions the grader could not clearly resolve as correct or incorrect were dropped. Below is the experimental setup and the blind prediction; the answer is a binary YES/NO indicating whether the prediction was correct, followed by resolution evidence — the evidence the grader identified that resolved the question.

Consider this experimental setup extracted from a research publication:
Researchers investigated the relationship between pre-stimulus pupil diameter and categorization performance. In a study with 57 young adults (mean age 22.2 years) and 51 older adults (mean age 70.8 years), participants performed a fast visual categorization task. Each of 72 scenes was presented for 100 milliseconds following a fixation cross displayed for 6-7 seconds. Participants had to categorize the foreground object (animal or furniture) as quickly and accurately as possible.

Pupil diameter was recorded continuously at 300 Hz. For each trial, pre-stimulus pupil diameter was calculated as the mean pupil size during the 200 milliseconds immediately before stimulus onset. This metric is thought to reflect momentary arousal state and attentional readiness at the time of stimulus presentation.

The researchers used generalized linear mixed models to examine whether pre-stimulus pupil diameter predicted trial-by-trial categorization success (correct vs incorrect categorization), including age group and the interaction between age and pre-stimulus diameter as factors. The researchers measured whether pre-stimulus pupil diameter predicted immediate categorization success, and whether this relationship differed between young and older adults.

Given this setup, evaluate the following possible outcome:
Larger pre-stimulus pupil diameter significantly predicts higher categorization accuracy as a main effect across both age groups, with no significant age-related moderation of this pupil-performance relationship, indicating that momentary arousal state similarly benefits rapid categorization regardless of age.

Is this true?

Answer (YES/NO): NO